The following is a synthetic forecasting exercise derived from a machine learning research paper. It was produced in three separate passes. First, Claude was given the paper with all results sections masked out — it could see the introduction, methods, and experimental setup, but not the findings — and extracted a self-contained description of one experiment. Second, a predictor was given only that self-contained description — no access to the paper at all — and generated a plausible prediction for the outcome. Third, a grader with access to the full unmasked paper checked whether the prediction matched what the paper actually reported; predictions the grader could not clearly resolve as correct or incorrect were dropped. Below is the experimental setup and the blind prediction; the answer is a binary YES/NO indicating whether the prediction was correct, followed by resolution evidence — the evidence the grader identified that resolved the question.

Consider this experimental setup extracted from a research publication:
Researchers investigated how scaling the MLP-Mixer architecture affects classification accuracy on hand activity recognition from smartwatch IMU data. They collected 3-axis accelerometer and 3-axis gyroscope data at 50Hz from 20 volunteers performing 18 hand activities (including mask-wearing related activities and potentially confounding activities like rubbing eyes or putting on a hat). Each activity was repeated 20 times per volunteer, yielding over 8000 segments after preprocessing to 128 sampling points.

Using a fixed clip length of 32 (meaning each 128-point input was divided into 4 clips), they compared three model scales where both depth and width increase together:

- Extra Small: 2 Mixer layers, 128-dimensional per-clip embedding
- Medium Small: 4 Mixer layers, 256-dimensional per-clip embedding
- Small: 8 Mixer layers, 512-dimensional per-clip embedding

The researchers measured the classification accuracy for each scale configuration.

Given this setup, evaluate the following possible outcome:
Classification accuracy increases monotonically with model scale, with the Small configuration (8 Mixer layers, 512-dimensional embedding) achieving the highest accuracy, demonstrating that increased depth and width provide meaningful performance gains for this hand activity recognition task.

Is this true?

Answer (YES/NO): NO